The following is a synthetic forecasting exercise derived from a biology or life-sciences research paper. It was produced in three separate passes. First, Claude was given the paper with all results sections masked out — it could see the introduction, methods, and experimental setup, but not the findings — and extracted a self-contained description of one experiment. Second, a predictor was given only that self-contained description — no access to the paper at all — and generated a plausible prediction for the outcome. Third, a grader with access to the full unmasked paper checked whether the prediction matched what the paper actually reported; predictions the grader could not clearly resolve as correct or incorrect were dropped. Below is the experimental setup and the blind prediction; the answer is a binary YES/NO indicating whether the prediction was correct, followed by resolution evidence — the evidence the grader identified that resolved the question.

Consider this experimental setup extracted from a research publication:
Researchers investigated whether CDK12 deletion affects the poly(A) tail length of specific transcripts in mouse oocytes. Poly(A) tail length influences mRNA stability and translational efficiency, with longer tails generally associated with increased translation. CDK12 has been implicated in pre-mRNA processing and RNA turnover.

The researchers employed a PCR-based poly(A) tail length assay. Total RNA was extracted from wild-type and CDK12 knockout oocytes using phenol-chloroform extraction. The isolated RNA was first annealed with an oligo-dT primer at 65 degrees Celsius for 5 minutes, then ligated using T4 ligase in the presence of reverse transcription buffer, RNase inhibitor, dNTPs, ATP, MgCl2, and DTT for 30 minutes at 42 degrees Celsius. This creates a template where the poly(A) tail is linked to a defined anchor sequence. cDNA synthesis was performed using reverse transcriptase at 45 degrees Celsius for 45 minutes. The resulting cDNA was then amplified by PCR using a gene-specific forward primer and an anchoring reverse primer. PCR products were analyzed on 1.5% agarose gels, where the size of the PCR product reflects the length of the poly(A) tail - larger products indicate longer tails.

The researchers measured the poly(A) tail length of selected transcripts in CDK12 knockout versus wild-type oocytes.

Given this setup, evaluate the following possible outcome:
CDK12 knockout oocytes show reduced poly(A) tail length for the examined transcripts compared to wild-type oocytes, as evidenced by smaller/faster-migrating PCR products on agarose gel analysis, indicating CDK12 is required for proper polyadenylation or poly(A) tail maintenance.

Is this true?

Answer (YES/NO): NO